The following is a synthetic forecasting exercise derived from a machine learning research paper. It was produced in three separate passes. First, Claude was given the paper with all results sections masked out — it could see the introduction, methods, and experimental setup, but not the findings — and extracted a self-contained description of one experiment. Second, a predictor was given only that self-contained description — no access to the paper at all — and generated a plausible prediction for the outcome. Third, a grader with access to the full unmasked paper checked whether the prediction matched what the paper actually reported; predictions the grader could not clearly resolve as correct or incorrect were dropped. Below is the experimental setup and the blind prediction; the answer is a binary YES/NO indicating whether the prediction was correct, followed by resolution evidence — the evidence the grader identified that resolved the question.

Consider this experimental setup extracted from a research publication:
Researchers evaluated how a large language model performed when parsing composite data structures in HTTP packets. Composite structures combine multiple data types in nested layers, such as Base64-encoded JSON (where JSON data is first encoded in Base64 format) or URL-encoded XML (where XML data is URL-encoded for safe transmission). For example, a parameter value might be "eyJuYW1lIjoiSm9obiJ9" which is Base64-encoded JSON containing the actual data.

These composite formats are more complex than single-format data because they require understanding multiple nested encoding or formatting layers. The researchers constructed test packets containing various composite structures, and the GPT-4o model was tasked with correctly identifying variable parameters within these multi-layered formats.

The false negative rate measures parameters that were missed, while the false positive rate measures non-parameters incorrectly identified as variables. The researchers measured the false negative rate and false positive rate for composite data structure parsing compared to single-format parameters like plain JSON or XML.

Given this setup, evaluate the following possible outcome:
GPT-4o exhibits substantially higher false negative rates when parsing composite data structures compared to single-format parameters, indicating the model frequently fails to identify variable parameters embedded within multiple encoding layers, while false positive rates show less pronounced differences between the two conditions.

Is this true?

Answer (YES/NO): NO